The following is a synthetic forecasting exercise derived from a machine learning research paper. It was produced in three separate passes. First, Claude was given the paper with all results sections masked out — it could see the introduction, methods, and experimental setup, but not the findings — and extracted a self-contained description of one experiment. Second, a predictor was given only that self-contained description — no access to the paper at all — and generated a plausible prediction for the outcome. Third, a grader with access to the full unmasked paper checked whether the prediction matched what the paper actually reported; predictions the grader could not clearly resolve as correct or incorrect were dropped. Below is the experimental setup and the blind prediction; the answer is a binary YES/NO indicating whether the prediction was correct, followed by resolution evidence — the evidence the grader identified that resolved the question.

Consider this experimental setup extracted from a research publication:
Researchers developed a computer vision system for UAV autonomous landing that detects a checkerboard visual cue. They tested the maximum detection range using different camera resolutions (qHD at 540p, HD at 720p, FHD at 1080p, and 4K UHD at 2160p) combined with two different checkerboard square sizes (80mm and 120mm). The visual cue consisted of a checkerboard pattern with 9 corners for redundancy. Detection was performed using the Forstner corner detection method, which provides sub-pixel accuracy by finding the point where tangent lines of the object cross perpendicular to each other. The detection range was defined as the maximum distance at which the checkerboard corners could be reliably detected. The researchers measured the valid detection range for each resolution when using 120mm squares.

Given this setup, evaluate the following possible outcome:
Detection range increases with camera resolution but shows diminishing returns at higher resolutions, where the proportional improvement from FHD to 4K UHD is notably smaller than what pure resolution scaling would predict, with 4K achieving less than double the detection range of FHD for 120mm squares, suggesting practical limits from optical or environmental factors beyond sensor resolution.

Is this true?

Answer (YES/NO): YES